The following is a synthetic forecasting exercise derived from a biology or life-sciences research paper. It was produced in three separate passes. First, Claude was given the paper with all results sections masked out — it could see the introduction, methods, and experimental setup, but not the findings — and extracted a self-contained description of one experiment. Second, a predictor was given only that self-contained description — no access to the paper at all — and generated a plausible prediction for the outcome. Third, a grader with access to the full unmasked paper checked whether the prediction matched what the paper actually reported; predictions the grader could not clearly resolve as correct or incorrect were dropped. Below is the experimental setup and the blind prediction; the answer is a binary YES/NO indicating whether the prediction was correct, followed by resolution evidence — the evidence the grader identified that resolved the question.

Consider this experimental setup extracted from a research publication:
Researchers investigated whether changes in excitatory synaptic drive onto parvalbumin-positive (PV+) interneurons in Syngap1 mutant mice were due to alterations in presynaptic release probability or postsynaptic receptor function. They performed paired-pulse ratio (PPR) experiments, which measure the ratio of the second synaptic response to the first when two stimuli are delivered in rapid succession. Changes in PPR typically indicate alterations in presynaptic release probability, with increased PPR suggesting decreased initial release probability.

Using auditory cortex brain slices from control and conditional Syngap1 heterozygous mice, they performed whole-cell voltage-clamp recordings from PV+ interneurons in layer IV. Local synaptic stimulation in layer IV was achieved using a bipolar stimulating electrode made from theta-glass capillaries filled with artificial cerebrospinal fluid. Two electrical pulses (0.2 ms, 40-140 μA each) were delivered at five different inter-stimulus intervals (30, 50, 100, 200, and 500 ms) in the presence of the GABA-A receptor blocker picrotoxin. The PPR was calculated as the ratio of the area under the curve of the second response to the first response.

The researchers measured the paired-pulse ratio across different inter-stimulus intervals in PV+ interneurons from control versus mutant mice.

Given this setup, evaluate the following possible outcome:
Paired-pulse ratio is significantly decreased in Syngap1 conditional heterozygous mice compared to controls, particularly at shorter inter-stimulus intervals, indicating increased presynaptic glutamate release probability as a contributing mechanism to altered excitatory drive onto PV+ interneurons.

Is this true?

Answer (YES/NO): NO